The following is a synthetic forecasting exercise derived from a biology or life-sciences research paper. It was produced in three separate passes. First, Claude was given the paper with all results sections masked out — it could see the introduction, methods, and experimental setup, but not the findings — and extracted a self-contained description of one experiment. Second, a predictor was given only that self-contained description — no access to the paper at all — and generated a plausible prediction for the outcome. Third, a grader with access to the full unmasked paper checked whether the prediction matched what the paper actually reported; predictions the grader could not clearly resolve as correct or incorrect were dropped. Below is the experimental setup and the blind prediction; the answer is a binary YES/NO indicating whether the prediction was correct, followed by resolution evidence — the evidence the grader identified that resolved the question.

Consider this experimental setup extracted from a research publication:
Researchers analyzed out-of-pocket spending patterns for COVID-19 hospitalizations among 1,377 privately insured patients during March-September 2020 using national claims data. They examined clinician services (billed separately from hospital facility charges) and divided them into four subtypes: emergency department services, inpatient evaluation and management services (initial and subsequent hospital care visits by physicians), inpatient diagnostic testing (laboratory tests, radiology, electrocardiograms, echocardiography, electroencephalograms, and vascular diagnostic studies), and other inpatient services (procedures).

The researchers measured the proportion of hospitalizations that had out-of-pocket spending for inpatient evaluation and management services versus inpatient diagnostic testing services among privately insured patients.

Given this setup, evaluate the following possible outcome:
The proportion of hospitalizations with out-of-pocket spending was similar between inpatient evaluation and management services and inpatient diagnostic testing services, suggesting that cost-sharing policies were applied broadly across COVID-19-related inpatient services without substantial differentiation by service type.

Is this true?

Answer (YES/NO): NO